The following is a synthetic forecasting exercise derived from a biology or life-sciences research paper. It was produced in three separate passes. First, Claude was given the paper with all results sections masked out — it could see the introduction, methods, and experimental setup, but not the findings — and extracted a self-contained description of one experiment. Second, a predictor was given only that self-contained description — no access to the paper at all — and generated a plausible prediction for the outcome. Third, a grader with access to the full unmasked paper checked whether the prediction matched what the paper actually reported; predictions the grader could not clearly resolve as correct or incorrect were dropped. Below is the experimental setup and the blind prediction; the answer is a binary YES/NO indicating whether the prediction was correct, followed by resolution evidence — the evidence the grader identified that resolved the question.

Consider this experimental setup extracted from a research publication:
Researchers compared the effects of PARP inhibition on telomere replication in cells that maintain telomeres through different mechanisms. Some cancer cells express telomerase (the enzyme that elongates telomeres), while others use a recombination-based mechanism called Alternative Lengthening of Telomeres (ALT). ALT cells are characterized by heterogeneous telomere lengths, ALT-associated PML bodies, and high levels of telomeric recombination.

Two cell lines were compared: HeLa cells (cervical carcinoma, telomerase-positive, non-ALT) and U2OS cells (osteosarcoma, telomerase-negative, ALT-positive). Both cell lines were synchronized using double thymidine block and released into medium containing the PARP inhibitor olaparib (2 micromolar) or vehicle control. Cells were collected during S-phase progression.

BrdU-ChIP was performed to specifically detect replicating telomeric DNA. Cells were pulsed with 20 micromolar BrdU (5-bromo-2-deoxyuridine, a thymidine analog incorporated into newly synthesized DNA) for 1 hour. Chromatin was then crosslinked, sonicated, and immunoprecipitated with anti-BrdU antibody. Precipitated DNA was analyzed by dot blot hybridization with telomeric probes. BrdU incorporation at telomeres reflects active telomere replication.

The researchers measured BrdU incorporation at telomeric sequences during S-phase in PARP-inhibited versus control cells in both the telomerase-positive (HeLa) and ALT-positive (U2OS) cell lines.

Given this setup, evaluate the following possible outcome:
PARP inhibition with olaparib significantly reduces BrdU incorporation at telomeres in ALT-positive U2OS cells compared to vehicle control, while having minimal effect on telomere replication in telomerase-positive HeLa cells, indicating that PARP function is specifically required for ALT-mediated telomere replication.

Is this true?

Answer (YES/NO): NO